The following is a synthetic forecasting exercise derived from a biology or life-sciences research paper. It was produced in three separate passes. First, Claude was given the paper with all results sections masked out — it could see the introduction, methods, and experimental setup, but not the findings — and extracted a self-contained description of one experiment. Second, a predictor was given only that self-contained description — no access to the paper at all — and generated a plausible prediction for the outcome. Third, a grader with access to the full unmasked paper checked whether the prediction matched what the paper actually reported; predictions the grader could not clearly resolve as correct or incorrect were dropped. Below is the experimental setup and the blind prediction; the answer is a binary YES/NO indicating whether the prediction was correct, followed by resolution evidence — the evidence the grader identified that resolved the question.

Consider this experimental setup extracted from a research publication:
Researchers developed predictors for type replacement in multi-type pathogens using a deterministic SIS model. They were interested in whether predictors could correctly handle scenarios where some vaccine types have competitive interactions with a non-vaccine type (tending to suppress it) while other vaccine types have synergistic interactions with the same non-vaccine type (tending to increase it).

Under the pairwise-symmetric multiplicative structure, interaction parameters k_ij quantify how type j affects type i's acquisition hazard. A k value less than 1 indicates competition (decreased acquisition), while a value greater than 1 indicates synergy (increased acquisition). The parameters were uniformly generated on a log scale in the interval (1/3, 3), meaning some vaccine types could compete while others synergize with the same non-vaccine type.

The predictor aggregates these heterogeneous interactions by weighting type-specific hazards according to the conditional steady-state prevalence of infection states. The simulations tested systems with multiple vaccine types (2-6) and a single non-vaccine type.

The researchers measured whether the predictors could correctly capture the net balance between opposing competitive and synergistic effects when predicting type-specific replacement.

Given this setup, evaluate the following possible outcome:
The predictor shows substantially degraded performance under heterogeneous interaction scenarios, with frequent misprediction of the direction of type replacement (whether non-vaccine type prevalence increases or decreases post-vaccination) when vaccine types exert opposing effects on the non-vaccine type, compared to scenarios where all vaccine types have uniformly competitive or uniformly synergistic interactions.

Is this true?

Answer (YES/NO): NO